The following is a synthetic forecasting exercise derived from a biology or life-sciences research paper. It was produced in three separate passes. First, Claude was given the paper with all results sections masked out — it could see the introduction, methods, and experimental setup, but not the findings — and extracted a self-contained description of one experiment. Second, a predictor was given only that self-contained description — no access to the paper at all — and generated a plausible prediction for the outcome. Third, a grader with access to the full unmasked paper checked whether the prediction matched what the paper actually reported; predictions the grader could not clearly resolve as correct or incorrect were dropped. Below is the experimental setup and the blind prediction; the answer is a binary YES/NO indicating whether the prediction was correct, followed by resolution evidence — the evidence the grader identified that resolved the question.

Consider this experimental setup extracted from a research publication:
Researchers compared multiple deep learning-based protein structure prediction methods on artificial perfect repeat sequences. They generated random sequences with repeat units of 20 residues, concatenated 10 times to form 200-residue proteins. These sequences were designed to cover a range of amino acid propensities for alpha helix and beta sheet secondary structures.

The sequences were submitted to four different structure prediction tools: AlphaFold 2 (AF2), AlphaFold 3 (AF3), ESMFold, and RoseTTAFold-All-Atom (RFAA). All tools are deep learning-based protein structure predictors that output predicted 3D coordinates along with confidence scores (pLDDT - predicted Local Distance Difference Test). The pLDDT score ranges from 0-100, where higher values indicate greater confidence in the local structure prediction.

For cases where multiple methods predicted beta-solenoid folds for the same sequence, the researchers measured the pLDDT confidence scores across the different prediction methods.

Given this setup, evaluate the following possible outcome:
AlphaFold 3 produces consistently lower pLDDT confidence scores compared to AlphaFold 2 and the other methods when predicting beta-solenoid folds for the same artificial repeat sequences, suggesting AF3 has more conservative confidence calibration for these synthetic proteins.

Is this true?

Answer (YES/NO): NO